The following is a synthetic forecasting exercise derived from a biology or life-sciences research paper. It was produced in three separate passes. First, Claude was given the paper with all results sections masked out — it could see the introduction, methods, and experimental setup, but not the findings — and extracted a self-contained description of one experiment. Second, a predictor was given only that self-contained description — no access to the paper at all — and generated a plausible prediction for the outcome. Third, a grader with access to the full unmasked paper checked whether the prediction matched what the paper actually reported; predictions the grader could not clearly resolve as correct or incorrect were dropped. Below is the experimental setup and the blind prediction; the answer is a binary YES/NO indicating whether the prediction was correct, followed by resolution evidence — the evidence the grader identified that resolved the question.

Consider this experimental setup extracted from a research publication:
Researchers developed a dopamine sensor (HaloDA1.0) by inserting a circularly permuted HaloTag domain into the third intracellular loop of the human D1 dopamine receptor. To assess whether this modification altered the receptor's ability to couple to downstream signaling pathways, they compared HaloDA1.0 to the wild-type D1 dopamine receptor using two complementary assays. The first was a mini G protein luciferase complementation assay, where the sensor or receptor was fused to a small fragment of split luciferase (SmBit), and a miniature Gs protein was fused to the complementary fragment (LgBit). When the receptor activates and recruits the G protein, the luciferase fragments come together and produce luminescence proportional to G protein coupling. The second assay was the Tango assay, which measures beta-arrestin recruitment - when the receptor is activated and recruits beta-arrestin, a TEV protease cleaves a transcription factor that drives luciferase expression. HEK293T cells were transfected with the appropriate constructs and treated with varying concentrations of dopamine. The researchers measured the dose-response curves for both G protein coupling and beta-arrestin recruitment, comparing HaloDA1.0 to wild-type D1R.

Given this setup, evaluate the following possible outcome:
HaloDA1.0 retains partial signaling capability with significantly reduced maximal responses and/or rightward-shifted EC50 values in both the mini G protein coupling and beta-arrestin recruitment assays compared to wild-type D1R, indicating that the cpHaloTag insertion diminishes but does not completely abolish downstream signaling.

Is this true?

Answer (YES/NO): NO